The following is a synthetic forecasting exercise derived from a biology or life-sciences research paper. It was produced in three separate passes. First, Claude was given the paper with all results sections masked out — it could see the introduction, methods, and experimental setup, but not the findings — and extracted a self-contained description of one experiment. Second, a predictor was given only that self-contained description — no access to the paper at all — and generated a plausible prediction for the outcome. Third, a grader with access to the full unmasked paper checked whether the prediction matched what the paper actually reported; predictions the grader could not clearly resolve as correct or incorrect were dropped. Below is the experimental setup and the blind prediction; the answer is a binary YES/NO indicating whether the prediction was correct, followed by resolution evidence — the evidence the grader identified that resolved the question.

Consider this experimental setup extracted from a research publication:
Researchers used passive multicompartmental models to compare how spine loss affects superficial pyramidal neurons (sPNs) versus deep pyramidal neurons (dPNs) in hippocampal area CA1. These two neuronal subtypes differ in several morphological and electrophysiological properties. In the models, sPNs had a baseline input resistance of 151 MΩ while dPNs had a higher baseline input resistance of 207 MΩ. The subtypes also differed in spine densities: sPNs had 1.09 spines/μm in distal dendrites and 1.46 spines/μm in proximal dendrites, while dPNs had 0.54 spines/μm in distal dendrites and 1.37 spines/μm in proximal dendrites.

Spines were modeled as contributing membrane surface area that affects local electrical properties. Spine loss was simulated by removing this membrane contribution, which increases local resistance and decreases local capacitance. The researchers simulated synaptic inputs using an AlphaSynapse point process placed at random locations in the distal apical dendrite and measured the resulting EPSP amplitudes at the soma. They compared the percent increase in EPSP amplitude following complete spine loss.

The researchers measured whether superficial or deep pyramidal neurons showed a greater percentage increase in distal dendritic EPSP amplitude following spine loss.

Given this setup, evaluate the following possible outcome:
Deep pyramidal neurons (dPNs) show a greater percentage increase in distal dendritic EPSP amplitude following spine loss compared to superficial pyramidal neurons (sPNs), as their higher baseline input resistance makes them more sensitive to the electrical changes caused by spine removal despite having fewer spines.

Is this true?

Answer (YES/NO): NO